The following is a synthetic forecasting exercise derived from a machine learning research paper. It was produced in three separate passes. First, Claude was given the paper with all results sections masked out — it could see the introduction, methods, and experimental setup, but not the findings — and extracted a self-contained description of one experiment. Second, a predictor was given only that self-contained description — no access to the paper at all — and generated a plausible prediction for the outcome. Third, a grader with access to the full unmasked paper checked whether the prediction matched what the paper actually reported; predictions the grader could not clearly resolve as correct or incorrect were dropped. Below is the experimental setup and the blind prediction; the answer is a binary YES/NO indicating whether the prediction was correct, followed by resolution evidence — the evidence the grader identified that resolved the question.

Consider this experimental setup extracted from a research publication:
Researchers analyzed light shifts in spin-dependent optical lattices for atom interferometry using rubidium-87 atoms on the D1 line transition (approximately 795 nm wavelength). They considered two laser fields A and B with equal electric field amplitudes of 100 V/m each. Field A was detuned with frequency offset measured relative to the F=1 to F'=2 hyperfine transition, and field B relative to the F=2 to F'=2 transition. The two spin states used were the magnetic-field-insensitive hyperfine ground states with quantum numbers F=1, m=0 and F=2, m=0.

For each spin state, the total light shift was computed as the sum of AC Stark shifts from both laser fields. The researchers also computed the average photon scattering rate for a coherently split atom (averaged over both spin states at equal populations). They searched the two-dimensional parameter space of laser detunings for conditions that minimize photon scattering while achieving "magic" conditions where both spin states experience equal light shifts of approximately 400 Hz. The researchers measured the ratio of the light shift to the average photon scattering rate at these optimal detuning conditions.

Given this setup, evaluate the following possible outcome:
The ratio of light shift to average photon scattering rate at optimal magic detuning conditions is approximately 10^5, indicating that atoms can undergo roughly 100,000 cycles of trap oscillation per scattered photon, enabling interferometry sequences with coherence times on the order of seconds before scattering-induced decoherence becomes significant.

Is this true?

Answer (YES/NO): NO